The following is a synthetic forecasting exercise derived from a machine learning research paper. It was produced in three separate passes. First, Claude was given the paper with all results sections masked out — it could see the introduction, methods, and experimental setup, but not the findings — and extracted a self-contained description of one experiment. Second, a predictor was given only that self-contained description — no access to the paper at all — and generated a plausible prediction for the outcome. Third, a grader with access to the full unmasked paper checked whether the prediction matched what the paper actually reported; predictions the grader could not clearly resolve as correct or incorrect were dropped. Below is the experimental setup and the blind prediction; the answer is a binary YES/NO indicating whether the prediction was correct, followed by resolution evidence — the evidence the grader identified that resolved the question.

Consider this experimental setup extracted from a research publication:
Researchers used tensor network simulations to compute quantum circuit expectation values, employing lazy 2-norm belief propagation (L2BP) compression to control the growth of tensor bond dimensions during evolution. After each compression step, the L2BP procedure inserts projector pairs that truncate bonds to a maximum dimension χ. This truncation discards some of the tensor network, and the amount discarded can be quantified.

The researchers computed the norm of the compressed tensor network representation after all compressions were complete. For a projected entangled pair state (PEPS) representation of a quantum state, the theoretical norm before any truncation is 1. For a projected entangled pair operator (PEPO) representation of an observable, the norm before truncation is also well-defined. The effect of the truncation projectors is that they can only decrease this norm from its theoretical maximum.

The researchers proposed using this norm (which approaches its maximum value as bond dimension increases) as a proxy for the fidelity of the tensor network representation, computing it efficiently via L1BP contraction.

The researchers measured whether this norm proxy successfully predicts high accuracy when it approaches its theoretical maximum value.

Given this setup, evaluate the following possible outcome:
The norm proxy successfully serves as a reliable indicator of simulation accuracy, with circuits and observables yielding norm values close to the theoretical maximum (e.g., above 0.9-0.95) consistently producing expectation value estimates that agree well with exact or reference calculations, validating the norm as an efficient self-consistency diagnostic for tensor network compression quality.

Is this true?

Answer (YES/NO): YES